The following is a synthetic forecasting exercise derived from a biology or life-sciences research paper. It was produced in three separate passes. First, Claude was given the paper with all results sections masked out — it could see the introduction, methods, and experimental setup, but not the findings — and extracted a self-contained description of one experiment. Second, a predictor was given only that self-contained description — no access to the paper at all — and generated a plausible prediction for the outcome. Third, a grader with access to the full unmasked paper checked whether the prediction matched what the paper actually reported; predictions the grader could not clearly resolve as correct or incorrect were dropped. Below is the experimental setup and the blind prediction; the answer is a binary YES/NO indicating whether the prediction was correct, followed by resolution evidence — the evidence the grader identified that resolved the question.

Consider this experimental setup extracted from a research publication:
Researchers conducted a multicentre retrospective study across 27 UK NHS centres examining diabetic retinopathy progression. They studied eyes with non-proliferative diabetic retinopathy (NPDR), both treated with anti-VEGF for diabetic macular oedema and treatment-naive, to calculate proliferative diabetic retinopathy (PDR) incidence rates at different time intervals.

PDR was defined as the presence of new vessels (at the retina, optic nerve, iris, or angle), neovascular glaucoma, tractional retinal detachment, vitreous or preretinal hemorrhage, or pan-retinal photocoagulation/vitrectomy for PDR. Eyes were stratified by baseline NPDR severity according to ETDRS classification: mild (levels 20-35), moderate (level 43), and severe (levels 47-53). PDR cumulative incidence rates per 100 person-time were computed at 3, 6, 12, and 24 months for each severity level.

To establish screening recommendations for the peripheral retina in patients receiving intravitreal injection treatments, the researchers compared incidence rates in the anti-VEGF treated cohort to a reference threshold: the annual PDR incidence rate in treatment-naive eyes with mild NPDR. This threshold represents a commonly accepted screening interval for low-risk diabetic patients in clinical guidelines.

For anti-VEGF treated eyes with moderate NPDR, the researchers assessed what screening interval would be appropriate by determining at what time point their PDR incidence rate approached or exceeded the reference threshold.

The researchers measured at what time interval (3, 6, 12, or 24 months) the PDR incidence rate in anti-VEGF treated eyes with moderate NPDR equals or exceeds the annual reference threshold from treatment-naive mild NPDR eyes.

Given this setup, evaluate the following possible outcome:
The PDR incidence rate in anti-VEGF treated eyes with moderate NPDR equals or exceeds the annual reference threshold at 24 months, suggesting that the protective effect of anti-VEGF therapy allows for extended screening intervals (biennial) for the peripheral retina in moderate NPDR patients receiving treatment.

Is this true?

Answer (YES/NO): NO